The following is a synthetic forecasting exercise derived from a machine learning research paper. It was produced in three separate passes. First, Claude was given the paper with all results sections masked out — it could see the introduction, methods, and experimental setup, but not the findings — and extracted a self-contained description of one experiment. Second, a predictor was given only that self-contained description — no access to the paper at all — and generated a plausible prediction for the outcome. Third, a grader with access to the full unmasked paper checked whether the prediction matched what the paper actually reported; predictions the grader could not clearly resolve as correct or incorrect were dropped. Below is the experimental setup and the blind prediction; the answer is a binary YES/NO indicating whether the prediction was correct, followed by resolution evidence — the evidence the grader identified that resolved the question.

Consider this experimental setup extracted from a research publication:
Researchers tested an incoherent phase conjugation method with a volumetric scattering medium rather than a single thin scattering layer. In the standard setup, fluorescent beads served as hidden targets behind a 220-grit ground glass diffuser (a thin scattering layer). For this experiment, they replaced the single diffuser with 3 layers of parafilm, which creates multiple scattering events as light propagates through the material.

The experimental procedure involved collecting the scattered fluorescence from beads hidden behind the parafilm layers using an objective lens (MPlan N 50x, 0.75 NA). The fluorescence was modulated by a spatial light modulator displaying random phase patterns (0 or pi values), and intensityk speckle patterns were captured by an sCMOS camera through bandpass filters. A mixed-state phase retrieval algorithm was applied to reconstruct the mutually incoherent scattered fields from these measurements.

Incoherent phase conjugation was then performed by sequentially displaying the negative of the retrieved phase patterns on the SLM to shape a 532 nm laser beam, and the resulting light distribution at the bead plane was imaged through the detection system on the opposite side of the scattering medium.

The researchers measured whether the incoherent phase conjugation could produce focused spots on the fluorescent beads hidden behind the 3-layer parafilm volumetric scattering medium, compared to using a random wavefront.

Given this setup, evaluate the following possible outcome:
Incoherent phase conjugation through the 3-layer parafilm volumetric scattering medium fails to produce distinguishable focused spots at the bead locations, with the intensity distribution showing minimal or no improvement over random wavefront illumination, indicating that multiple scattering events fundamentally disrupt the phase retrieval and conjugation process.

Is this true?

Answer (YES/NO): NO